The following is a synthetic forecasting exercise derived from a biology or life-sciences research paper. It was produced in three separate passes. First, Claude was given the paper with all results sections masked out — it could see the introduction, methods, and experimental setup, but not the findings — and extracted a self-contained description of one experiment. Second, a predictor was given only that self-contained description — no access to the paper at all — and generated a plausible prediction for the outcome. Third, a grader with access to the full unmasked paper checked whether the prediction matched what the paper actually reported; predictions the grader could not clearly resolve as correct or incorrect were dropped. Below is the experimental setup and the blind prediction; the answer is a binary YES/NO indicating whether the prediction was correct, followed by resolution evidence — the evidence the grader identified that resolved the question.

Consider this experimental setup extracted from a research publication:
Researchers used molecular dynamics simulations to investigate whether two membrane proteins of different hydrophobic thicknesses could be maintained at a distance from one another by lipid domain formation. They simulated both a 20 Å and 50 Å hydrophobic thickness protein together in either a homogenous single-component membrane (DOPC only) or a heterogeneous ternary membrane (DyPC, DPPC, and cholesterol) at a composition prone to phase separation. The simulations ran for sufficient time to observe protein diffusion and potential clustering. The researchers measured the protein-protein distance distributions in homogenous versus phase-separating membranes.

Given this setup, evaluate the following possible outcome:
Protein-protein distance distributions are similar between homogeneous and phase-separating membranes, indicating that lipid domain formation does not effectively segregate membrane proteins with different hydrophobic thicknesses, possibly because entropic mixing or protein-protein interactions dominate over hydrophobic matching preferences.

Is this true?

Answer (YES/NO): NO